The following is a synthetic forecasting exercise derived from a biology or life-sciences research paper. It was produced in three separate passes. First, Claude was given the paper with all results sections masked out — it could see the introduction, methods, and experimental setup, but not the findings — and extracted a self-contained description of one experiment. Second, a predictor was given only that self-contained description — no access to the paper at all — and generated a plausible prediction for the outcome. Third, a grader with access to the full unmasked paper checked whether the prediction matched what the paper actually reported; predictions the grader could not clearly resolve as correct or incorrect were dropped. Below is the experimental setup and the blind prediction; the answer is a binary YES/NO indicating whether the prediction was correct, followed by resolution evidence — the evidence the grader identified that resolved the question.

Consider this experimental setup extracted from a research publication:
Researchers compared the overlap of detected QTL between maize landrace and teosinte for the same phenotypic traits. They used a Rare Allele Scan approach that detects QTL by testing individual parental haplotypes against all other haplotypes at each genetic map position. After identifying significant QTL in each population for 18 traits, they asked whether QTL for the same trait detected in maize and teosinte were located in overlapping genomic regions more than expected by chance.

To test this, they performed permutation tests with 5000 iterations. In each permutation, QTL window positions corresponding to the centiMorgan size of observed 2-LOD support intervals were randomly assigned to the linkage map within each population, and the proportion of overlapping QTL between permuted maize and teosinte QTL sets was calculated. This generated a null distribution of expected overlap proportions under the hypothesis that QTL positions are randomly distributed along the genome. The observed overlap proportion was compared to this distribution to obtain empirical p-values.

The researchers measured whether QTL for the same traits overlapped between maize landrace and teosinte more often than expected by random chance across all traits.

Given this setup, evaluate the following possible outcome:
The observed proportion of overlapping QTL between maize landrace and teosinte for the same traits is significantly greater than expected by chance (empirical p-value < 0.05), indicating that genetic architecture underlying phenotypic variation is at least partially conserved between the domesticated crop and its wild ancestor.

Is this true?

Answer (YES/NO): NO